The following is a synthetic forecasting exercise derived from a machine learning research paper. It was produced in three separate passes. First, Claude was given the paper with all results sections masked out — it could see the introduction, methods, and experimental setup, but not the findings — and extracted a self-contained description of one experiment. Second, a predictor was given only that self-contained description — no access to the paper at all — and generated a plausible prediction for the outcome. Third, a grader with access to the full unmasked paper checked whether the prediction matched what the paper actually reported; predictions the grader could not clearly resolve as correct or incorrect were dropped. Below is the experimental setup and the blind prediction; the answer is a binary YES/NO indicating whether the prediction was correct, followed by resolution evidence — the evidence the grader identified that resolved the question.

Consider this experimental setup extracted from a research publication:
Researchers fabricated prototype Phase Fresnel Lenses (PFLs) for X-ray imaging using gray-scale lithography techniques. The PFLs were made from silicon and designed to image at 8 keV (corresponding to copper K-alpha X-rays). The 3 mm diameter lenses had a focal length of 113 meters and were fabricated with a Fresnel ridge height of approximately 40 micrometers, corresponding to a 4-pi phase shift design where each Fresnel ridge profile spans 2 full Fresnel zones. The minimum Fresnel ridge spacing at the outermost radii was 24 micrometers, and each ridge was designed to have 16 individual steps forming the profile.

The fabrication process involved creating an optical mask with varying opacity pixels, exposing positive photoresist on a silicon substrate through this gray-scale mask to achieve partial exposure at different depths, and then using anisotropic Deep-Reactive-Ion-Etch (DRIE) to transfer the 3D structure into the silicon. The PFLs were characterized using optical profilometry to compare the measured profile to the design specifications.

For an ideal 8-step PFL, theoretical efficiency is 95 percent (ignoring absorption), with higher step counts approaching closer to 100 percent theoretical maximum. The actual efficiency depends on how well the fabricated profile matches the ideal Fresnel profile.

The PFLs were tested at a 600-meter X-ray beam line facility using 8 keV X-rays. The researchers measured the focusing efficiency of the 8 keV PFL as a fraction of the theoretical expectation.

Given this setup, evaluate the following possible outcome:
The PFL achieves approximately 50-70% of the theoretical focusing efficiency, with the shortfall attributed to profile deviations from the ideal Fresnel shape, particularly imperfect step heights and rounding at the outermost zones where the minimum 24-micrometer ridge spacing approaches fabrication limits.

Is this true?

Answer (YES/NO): YES